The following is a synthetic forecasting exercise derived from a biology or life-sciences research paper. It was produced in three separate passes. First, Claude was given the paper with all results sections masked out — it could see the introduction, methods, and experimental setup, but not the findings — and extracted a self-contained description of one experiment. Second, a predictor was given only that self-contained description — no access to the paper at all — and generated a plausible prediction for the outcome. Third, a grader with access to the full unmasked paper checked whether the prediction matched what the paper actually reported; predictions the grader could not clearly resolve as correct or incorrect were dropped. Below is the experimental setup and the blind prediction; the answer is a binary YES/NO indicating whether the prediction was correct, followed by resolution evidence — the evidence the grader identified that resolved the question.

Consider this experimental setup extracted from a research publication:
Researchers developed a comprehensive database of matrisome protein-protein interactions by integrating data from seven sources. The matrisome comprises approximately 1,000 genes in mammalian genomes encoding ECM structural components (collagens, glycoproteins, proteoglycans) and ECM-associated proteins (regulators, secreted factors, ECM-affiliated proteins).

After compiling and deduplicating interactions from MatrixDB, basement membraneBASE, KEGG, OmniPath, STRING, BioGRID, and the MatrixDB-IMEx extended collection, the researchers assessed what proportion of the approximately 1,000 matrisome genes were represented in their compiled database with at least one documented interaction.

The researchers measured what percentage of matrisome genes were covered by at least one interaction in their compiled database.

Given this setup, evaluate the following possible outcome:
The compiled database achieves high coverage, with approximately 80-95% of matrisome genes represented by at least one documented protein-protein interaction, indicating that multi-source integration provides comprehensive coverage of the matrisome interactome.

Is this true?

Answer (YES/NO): YES